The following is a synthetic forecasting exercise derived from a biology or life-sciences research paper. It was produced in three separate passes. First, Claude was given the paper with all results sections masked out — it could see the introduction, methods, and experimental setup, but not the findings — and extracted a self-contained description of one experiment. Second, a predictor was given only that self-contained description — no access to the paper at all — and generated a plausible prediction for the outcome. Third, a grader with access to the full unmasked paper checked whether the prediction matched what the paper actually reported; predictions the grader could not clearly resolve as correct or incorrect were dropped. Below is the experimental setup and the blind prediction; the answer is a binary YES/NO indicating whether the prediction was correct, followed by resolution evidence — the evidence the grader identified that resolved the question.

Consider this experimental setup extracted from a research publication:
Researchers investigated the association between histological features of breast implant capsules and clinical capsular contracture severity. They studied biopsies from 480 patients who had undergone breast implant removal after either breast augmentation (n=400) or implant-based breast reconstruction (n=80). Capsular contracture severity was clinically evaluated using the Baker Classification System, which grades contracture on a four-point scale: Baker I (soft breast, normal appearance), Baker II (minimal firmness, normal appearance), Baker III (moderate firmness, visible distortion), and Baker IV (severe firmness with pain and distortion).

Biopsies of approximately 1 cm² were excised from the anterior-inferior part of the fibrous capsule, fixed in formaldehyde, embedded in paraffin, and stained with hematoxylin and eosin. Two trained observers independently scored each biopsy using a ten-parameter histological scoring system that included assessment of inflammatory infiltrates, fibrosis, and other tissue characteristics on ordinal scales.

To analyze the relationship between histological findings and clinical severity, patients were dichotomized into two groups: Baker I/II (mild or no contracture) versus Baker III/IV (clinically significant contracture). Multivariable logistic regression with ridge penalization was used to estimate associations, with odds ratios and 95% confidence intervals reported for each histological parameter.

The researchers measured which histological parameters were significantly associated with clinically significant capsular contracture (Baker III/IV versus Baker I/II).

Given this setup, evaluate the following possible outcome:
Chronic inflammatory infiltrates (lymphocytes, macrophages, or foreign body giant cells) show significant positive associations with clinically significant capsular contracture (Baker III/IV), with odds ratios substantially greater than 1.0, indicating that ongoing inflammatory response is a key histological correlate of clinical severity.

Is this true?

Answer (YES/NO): NO